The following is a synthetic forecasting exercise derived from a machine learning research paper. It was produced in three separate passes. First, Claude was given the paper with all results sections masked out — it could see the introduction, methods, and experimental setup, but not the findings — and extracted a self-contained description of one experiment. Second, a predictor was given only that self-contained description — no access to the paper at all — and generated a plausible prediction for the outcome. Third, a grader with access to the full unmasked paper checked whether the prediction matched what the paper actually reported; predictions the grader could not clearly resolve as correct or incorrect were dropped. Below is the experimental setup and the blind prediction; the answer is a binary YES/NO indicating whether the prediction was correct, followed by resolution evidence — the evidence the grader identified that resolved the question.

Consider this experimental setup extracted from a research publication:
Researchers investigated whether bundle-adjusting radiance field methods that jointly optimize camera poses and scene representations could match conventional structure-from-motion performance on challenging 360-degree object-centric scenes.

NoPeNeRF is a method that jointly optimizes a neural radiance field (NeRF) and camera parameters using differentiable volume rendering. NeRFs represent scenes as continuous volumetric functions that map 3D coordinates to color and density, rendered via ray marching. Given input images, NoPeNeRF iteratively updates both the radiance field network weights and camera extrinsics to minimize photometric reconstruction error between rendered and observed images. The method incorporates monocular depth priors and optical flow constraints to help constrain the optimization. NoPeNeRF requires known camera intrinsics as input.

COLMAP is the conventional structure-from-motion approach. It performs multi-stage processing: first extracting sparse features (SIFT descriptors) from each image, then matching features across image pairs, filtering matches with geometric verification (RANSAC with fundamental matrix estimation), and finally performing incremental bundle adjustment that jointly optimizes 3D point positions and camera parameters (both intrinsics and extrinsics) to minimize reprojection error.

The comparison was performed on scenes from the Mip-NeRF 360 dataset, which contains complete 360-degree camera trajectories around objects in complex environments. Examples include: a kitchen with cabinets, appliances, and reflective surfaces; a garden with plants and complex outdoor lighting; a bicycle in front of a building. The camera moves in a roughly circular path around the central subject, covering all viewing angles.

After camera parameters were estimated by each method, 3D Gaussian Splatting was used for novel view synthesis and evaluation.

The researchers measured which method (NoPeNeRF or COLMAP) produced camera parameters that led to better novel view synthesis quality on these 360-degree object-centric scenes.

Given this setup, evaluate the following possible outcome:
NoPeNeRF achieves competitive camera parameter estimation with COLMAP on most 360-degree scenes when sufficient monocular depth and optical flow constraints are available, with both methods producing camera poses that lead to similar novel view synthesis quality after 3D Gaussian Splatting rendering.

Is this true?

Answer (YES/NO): NO